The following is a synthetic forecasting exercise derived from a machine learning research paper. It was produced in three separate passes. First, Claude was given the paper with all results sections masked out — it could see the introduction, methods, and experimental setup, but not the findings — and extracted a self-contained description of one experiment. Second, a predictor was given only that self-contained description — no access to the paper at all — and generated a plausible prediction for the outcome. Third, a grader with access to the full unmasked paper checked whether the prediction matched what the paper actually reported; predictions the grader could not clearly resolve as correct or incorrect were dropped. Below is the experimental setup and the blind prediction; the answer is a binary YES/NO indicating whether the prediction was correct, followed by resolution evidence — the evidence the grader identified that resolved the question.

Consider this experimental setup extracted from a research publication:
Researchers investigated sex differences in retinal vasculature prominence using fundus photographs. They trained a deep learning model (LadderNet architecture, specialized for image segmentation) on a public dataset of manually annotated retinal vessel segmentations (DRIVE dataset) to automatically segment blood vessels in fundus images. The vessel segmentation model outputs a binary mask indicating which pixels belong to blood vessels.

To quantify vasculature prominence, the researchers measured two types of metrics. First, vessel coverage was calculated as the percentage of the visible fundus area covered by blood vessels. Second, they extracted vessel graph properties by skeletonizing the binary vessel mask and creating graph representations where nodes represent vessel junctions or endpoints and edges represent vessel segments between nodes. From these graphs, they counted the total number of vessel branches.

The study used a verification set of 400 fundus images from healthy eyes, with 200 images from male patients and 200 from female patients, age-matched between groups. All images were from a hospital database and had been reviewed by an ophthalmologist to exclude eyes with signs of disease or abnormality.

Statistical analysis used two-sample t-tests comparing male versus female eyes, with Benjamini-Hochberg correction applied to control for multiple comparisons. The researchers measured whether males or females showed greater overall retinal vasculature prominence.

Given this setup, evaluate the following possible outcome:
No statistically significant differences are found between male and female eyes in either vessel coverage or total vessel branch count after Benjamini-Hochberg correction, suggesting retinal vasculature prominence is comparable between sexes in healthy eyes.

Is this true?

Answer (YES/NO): NO